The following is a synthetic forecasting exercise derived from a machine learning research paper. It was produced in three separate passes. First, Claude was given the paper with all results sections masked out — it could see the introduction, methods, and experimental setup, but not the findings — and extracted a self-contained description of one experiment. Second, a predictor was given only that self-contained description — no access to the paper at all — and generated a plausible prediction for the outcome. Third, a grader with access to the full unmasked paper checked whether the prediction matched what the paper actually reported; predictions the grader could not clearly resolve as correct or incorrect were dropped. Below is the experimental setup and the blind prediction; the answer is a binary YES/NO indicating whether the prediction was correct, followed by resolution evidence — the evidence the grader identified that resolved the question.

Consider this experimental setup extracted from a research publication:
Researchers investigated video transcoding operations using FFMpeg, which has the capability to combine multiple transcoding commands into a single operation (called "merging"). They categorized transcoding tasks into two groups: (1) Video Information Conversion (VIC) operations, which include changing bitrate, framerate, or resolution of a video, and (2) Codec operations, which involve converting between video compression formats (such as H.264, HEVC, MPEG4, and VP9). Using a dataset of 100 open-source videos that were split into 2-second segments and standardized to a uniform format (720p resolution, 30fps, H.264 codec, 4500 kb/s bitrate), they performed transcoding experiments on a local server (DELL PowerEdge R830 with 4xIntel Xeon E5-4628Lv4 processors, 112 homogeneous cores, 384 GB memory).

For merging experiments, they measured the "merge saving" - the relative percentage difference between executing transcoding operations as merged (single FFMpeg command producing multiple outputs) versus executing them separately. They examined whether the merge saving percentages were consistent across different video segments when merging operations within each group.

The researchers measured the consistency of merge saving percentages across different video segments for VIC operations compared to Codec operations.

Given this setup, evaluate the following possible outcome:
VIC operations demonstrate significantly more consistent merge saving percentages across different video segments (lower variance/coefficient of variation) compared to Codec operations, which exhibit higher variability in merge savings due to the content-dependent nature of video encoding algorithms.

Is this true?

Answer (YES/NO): YES